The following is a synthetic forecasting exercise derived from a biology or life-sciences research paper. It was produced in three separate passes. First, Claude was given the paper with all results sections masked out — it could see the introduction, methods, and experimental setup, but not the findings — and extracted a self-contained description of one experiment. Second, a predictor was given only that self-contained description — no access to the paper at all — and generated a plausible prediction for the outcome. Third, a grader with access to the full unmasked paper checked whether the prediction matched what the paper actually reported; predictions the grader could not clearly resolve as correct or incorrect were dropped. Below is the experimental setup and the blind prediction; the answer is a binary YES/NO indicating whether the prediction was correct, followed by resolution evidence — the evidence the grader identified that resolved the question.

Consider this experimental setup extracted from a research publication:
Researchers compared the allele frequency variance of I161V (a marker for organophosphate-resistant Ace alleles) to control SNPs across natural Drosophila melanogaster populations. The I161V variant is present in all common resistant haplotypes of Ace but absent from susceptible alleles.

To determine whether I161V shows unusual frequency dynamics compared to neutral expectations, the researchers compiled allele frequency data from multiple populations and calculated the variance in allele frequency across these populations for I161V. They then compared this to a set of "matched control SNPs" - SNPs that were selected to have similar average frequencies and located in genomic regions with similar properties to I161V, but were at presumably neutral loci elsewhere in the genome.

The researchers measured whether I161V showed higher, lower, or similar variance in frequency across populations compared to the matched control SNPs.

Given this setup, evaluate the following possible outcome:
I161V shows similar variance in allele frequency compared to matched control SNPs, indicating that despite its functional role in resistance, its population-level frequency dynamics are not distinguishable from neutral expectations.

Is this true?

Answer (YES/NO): NO